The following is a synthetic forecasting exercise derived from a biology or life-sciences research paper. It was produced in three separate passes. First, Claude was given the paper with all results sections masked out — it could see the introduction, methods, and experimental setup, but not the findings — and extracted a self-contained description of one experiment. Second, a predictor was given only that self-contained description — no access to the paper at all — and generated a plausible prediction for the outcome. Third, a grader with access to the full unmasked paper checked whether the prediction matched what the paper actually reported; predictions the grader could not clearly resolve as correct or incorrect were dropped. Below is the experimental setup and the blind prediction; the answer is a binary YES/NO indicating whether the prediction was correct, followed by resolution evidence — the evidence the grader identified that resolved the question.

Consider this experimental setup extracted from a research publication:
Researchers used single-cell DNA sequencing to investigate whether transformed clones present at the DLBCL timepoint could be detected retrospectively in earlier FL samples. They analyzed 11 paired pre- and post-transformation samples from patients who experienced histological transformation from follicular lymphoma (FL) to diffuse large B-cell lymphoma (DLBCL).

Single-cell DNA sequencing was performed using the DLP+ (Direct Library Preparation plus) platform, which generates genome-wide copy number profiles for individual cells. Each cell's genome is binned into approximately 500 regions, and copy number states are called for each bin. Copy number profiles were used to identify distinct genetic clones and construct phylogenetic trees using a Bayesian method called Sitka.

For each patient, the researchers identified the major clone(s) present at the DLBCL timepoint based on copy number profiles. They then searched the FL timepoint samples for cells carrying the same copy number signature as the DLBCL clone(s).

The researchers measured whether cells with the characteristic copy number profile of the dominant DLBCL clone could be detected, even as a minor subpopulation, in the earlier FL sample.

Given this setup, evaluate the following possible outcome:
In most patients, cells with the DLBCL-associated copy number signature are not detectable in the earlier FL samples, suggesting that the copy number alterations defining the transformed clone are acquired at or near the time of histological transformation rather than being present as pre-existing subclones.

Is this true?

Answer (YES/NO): NO